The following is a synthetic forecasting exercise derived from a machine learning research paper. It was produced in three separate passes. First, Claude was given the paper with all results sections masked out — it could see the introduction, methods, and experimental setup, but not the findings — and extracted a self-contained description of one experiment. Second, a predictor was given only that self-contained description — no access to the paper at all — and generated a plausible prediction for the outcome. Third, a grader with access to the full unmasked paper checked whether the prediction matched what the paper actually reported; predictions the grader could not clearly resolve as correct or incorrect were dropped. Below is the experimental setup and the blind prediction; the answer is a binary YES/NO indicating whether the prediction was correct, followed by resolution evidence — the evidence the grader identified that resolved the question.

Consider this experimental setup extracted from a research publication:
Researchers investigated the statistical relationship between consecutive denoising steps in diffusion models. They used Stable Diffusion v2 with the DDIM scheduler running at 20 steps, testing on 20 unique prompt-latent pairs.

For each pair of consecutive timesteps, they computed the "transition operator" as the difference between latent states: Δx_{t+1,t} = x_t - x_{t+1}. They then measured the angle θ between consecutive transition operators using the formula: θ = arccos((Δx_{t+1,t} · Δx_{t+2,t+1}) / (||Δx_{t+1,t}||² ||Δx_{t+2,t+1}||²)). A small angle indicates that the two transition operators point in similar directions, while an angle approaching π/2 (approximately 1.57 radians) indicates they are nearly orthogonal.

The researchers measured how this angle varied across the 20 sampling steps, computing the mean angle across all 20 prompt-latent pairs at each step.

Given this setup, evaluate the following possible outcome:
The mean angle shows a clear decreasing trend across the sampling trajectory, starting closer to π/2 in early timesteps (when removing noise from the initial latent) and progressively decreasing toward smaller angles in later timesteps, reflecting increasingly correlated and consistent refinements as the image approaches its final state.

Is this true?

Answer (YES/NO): NO